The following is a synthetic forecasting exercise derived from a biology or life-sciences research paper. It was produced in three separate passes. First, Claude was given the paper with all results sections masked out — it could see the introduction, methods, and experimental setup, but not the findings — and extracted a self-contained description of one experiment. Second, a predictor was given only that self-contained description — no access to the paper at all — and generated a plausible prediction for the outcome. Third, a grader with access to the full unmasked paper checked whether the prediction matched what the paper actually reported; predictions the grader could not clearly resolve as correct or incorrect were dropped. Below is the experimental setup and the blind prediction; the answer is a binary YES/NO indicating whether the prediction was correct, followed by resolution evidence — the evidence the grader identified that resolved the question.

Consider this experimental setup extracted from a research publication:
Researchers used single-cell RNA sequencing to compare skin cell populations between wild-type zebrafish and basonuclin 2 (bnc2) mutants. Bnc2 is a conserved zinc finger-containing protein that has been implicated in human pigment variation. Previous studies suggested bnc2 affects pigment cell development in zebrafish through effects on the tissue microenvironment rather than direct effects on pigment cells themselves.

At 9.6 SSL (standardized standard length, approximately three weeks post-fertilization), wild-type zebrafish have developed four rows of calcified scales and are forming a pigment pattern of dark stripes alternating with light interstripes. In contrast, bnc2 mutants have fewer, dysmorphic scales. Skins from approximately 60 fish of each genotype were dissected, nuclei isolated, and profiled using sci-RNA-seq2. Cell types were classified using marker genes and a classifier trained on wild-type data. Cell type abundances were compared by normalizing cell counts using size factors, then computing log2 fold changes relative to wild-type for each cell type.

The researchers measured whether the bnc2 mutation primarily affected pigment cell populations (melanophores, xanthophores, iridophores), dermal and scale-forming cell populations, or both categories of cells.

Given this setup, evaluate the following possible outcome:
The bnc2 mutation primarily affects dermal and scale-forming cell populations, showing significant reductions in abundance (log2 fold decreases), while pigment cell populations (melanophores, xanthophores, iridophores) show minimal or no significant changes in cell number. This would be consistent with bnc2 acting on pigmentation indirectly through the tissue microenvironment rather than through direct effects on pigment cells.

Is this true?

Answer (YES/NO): NO